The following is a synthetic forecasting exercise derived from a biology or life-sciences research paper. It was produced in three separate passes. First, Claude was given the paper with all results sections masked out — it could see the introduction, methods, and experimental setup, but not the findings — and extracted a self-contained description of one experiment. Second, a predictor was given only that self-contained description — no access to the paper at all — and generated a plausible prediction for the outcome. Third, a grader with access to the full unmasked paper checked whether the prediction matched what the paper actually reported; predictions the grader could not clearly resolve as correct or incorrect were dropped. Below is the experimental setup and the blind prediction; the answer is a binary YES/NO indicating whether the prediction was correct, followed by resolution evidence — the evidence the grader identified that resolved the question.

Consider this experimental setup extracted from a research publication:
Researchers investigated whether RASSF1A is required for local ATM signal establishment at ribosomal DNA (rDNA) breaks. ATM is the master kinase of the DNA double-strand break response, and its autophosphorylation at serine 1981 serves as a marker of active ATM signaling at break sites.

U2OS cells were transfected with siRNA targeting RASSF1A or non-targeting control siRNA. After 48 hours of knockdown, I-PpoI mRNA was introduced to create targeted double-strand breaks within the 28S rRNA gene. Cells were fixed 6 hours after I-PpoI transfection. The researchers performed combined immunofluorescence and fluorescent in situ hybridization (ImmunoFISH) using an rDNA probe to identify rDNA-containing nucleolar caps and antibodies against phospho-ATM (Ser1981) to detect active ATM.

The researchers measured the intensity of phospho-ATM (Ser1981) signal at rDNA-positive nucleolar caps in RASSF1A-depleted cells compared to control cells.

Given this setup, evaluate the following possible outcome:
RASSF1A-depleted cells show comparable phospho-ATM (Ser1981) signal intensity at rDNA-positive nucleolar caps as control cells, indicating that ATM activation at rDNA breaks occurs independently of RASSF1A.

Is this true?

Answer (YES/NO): NO